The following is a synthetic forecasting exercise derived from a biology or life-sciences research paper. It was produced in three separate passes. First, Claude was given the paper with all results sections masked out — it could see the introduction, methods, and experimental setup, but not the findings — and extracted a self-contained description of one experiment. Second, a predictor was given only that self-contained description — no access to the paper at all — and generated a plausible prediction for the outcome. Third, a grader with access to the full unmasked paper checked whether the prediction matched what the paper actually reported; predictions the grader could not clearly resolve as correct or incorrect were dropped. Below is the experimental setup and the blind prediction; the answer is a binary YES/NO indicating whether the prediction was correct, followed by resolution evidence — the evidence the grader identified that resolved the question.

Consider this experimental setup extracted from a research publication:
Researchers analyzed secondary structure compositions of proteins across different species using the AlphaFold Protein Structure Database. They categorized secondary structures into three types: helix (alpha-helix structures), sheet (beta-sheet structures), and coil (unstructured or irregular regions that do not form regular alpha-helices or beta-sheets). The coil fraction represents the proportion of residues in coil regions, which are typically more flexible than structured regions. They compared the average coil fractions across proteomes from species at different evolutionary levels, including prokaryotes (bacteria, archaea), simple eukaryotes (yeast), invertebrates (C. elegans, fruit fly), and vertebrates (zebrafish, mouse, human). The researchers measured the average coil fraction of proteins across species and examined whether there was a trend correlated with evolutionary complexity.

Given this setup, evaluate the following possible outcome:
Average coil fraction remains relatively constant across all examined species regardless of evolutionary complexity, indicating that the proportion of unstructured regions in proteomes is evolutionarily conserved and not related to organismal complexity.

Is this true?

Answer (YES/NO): NO